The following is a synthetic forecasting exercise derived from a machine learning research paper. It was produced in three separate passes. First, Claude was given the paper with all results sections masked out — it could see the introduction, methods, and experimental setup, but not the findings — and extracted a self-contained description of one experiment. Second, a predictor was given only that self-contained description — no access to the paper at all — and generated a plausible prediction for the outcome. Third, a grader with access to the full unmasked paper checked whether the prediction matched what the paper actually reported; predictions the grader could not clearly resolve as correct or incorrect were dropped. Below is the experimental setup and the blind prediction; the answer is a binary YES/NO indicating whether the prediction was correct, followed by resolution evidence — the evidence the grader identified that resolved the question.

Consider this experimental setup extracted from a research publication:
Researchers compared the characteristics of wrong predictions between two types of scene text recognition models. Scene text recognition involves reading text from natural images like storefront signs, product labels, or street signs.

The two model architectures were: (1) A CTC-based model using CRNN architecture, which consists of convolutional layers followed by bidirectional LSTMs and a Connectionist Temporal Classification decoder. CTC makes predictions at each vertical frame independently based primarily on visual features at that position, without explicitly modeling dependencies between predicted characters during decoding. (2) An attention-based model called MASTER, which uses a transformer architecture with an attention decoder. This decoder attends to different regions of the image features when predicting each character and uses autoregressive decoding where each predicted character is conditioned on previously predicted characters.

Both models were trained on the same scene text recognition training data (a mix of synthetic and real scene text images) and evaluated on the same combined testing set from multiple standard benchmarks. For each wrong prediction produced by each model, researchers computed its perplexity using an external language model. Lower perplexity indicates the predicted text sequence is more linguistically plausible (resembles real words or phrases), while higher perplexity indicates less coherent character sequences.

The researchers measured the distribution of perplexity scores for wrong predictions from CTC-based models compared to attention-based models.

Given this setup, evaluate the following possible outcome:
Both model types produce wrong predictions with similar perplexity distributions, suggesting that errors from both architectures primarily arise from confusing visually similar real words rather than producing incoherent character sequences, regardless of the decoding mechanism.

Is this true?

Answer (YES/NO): NO